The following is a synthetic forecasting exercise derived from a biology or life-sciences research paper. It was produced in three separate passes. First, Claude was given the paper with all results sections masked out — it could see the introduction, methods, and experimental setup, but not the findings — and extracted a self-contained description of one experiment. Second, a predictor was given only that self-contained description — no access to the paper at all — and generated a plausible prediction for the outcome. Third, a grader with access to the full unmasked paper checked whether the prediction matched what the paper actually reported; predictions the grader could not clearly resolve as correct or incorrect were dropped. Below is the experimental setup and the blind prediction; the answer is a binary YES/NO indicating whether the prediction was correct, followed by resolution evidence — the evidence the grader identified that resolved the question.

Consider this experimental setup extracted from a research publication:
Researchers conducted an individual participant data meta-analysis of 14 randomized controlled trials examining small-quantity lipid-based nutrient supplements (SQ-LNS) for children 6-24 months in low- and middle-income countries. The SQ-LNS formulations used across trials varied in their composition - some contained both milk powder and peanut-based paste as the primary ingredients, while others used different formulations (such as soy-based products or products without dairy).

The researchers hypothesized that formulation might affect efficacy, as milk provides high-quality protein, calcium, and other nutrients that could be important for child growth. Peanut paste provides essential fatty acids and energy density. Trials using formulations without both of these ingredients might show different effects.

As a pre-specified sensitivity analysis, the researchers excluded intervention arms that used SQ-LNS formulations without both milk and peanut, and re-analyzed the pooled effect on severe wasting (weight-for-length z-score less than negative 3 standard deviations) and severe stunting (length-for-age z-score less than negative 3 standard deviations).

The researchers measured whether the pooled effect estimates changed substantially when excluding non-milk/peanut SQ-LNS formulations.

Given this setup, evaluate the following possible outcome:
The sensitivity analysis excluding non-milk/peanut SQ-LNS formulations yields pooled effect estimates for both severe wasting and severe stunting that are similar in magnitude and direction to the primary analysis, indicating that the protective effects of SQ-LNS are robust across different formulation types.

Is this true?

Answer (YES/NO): YES